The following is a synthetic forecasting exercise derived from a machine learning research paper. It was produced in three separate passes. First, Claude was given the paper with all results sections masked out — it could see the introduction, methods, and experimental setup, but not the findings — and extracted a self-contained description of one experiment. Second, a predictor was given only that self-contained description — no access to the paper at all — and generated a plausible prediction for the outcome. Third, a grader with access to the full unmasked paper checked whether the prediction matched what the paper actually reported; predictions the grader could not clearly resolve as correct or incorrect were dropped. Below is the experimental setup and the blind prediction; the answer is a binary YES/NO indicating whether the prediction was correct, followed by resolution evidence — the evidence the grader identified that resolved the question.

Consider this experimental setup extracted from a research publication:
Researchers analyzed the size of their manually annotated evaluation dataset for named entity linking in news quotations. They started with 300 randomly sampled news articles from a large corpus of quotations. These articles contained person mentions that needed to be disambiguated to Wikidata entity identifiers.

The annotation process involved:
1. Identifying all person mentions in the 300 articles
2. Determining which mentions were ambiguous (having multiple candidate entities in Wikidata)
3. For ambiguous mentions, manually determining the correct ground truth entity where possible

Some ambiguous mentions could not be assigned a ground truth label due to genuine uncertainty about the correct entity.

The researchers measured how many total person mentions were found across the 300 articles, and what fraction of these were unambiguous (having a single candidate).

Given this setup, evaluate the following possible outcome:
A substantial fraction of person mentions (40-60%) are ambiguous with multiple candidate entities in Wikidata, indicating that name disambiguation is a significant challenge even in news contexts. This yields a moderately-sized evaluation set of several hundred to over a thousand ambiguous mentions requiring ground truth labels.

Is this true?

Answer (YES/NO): NO